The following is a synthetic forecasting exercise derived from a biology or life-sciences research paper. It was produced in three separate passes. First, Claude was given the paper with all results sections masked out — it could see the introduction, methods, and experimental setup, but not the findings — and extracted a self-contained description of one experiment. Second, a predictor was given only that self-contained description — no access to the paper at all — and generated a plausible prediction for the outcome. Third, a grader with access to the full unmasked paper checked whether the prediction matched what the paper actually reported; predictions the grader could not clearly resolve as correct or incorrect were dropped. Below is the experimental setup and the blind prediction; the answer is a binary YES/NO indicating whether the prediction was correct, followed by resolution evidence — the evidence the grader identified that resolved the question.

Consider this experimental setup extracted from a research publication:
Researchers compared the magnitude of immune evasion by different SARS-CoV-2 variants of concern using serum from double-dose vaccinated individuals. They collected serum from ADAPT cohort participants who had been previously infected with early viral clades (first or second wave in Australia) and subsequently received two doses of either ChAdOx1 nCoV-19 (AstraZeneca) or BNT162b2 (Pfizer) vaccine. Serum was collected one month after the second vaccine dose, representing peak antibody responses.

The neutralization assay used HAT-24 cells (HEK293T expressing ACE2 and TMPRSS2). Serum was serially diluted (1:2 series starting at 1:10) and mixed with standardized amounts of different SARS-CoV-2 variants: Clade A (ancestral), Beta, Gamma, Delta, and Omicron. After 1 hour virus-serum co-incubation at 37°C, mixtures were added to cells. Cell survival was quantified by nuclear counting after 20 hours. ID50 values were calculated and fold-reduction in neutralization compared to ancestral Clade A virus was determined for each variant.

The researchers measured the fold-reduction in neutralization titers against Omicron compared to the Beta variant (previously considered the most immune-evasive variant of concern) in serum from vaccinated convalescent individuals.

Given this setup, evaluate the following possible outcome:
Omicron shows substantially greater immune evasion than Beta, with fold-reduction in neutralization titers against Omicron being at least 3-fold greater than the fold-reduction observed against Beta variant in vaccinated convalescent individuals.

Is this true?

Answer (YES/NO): YES